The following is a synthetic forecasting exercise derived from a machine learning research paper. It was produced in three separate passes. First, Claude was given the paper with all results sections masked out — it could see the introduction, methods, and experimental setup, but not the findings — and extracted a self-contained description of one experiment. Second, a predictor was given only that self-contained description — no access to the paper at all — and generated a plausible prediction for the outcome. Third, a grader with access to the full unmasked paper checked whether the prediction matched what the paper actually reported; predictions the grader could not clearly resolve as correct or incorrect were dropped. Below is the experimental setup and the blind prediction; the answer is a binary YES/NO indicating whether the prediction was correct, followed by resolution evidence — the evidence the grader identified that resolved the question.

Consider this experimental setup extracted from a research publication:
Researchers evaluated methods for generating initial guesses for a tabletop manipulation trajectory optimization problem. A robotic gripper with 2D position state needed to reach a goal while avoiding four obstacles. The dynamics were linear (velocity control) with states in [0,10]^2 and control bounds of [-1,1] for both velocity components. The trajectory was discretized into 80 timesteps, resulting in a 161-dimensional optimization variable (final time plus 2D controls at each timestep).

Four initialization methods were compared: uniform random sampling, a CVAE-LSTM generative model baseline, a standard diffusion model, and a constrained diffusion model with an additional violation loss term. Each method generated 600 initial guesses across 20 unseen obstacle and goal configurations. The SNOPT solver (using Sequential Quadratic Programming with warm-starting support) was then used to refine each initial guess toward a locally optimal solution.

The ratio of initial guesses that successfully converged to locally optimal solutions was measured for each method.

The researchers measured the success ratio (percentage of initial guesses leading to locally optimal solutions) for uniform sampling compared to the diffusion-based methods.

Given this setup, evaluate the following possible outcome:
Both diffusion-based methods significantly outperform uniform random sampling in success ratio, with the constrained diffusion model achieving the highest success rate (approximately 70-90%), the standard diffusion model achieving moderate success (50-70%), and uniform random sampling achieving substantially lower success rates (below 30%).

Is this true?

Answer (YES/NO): NO